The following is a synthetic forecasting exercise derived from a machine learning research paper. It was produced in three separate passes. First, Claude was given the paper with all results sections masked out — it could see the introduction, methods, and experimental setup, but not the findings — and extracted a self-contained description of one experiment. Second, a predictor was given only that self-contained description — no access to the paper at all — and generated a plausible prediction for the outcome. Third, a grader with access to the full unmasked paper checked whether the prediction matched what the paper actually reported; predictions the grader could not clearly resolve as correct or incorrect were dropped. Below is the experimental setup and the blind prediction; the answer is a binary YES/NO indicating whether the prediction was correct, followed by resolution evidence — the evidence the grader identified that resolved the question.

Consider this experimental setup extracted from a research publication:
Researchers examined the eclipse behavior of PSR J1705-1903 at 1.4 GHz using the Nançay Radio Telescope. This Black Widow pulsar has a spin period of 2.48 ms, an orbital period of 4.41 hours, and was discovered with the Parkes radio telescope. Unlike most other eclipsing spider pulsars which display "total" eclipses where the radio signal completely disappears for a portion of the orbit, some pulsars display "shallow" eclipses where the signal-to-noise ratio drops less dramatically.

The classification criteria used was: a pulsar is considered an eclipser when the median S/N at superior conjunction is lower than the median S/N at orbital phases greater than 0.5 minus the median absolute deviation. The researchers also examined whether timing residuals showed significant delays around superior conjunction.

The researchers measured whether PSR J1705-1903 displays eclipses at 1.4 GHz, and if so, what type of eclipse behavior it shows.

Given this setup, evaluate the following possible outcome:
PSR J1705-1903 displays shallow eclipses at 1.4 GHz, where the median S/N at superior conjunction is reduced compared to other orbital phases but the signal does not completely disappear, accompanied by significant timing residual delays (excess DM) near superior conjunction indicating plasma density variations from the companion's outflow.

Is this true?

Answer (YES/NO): YES